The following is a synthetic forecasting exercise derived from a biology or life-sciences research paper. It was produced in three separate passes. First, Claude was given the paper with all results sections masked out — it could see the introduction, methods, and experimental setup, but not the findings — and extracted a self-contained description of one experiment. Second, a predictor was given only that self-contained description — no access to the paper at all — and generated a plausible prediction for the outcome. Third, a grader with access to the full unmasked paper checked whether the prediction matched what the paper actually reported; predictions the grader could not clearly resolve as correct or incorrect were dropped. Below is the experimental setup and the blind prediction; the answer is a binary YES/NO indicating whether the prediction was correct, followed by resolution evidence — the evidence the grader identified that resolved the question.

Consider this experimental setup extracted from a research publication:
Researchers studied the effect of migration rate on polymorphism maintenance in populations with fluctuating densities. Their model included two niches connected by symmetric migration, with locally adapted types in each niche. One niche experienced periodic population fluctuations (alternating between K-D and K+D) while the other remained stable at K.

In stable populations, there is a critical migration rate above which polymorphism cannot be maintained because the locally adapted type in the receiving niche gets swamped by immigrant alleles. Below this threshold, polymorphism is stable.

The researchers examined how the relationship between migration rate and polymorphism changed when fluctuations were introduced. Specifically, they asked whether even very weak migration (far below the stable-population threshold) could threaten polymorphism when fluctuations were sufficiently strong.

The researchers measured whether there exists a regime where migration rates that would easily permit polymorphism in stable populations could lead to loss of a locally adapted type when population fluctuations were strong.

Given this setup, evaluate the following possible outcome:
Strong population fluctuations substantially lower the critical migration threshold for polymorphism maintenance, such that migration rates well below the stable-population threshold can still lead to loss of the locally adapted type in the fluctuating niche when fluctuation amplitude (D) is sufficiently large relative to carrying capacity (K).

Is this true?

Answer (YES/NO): YES